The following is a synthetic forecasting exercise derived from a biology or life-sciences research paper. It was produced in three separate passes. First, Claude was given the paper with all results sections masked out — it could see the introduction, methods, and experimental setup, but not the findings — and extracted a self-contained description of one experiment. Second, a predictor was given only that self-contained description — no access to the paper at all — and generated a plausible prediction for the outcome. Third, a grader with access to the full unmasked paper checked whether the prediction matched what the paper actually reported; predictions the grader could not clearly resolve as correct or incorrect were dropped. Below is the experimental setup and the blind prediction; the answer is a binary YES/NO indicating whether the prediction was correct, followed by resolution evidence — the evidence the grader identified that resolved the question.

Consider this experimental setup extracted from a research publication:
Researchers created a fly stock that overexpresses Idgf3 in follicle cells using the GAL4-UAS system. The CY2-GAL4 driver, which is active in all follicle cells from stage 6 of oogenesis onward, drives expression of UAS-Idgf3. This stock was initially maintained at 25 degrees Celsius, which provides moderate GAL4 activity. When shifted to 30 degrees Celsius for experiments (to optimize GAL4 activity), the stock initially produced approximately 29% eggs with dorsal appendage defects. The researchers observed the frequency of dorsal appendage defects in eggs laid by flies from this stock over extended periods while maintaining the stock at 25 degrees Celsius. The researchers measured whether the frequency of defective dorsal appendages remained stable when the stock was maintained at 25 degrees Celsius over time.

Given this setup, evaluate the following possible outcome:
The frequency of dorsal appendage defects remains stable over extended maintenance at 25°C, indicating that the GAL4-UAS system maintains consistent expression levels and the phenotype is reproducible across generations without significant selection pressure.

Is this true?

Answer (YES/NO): NO